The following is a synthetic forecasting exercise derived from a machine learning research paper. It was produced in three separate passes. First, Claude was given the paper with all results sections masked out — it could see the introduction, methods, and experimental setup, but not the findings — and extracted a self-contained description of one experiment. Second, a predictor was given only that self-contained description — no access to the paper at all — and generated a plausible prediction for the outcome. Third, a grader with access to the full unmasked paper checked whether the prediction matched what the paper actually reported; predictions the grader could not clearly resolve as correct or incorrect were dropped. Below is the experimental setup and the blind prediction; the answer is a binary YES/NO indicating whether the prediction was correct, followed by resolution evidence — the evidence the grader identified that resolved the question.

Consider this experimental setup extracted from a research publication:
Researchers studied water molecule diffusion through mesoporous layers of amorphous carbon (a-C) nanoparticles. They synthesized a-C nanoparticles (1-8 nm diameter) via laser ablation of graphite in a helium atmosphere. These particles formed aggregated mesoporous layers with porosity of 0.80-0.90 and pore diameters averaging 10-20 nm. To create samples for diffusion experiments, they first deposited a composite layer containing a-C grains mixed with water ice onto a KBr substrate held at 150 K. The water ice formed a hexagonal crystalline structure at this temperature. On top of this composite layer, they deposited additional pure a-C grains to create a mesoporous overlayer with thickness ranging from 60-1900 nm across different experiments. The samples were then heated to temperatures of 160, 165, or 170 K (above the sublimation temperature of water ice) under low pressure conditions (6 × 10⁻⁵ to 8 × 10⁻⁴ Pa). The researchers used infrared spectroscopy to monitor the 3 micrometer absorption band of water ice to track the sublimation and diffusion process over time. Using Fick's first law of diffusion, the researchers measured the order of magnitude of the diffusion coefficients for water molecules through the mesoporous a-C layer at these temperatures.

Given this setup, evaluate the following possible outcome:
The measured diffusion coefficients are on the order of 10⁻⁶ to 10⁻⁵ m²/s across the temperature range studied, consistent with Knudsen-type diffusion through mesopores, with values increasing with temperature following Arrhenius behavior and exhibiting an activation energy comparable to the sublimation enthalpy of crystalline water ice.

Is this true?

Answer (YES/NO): NO